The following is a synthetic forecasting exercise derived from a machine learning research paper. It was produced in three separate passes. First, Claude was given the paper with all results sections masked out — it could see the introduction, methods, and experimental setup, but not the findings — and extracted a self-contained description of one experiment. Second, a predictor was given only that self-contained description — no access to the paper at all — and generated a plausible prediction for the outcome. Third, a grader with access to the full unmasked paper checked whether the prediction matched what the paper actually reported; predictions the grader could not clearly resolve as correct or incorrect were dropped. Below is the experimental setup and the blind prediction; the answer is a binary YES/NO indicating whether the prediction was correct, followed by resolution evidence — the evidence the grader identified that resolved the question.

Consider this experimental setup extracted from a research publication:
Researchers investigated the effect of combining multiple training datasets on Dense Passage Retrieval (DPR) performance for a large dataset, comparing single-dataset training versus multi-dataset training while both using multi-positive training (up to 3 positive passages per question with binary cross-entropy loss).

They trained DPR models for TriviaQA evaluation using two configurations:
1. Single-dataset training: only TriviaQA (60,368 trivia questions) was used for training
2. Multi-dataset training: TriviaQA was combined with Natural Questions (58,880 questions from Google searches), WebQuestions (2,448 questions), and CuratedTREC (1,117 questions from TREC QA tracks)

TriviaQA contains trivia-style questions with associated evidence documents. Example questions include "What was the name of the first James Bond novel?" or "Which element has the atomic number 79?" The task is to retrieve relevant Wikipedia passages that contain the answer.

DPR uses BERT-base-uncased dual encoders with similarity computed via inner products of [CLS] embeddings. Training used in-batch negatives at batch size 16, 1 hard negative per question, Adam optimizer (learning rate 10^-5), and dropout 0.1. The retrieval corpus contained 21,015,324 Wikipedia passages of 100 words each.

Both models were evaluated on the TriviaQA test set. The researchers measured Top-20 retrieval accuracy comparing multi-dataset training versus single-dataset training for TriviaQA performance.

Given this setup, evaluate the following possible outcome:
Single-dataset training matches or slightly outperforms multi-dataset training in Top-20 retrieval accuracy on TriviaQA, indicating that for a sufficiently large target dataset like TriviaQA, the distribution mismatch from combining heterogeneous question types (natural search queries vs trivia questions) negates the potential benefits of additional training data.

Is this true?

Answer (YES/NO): YES